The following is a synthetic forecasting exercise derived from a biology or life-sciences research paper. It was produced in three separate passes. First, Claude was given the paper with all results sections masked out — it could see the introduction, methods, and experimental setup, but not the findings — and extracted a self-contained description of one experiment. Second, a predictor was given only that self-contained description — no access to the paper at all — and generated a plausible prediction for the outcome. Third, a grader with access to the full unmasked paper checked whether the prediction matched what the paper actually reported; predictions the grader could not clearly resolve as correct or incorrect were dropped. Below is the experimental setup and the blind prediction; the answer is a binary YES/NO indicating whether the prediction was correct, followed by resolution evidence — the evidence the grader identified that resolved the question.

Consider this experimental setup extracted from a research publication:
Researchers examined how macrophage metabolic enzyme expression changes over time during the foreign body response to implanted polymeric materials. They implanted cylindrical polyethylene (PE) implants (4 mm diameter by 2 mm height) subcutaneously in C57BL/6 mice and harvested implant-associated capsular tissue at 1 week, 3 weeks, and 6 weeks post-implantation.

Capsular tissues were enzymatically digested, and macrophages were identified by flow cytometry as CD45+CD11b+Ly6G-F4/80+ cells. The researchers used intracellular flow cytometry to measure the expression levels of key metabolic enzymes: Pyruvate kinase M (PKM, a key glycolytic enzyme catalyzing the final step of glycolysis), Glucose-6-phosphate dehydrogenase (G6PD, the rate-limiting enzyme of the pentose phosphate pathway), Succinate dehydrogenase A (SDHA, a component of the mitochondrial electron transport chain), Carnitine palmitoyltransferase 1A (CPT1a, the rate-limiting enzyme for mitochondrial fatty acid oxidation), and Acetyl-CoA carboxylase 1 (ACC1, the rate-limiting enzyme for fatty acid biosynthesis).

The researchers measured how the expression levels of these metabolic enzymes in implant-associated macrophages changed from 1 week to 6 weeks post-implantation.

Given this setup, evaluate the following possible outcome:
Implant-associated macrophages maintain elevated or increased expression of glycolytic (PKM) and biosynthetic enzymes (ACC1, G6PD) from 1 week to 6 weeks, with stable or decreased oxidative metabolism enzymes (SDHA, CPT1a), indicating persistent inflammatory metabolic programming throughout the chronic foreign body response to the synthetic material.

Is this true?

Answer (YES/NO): NO